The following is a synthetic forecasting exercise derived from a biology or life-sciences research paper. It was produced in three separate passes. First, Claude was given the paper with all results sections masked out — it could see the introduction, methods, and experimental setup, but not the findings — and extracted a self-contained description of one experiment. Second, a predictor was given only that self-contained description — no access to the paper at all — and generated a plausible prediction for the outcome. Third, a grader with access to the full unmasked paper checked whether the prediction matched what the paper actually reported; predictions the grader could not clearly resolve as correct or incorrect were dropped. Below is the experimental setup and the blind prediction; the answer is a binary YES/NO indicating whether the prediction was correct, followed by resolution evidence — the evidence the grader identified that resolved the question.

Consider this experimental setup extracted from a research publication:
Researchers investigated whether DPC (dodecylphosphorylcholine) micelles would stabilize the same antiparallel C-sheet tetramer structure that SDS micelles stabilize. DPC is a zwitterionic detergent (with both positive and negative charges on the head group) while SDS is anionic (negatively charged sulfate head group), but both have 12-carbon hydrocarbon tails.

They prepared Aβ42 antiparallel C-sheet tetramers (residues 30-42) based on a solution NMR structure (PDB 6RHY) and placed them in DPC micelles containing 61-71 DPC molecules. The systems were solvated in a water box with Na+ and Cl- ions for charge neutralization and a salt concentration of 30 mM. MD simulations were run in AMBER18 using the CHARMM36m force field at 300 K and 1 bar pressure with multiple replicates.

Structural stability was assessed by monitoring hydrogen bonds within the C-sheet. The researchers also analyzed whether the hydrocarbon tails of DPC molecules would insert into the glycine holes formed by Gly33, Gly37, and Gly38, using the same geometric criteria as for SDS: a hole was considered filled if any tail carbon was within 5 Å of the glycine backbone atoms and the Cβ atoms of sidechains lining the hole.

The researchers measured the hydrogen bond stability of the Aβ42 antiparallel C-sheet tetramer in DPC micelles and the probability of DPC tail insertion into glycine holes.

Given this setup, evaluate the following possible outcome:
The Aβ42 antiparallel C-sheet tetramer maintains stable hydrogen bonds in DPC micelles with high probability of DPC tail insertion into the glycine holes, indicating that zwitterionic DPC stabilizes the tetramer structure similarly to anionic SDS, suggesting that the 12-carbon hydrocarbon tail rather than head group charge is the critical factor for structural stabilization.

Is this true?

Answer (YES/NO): YES